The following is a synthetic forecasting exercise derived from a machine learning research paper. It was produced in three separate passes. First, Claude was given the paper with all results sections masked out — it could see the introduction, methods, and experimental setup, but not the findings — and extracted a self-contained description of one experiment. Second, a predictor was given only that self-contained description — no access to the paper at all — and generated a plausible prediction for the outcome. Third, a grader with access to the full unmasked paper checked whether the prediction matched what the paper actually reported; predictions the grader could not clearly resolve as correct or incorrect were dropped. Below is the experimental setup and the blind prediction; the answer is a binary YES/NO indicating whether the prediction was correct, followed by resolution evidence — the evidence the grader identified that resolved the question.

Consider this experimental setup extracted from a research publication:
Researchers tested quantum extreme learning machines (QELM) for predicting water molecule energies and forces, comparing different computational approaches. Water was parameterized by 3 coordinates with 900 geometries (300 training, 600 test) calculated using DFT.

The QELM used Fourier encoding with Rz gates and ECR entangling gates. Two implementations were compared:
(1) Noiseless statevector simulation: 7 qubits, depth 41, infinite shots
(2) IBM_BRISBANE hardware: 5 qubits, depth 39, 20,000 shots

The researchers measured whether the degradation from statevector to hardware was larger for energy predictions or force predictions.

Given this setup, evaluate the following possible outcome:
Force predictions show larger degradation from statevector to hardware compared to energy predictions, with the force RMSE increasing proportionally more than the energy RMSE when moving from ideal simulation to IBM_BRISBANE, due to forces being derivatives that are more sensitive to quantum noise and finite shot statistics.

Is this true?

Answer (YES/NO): NO